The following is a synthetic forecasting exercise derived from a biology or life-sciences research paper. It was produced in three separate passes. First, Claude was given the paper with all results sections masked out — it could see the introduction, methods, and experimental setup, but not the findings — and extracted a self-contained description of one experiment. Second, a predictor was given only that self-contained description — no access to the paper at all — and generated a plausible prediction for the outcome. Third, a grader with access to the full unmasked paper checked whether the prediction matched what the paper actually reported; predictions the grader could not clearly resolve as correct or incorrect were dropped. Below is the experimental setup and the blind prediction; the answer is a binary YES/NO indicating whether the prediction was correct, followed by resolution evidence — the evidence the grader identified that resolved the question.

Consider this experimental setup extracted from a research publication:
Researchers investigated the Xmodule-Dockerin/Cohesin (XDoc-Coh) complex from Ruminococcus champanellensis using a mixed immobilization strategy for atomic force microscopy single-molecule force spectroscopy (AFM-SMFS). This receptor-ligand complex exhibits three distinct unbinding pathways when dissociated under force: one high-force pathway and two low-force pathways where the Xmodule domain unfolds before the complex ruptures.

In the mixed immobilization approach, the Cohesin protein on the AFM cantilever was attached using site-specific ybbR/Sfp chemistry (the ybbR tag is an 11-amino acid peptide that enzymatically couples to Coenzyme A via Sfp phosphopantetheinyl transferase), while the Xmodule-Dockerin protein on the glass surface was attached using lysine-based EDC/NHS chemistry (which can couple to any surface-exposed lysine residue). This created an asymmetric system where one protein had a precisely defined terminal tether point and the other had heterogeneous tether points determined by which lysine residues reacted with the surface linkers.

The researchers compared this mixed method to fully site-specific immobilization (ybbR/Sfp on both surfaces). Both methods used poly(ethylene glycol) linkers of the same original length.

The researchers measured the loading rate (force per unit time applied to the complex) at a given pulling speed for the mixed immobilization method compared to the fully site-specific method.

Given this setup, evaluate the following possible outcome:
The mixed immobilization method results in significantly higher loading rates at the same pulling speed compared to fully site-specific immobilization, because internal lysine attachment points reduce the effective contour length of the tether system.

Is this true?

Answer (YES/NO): YES